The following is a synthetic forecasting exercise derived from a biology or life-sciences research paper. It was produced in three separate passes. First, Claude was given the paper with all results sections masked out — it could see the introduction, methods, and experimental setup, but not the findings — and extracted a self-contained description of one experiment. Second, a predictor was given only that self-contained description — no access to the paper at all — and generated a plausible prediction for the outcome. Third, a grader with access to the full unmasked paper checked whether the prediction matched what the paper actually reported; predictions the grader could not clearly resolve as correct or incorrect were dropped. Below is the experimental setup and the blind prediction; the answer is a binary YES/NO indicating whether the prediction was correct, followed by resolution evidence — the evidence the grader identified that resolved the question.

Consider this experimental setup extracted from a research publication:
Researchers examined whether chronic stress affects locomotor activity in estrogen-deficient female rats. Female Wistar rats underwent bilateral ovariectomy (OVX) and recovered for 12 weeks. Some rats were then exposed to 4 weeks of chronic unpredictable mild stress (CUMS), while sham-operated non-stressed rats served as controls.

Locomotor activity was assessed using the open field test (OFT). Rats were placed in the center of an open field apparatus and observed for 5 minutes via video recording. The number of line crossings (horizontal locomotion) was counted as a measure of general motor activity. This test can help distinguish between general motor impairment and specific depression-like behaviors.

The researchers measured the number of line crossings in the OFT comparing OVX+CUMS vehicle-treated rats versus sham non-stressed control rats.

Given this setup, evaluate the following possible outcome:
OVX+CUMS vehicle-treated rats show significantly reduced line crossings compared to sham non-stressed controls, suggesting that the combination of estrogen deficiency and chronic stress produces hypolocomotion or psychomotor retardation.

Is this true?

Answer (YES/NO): YES